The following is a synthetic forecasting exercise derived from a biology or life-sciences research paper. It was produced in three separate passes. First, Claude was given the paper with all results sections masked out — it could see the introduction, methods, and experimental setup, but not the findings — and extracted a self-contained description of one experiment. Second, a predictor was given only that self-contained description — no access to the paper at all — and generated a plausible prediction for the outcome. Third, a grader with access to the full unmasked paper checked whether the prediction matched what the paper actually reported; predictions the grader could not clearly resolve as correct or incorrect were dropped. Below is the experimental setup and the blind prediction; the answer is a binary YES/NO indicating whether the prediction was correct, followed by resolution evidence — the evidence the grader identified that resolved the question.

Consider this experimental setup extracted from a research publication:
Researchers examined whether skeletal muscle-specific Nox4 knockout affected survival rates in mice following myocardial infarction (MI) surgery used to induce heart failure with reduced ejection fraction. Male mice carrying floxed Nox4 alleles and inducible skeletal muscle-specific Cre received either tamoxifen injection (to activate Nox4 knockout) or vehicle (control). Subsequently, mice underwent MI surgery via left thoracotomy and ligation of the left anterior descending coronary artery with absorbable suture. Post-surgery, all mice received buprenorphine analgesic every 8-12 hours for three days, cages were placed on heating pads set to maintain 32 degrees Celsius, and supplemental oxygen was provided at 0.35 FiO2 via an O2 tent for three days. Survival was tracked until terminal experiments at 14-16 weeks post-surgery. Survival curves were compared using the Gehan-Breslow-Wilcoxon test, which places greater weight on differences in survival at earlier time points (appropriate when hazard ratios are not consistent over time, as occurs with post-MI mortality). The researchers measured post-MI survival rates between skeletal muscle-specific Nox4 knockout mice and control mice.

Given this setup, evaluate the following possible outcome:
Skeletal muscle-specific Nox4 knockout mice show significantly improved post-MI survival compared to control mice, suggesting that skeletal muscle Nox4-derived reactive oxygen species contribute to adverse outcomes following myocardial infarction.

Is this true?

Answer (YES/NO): NO